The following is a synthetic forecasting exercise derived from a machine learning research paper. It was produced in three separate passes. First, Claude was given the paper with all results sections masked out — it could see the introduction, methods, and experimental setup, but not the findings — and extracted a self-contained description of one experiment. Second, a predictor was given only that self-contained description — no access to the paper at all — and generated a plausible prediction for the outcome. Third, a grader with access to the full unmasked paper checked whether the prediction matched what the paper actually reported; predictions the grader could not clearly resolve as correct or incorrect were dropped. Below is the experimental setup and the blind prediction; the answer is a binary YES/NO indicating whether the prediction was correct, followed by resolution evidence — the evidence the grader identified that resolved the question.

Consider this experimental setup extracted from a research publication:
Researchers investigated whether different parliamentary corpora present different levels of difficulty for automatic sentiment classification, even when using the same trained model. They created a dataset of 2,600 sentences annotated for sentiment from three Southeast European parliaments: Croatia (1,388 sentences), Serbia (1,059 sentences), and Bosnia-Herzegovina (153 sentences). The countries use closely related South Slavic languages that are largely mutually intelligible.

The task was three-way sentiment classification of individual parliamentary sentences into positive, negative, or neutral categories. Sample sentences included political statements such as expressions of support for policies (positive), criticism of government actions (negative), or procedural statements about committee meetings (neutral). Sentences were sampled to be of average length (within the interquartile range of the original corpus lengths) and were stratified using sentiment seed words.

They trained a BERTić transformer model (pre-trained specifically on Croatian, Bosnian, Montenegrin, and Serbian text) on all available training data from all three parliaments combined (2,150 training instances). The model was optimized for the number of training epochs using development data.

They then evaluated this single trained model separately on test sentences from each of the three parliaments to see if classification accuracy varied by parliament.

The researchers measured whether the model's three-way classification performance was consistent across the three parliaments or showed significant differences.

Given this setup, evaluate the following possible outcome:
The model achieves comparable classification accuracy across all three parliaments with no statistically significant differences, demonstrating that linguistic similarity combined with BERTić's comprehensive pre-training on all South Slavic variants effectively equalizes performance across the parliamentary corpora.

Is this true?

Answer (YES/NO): NO